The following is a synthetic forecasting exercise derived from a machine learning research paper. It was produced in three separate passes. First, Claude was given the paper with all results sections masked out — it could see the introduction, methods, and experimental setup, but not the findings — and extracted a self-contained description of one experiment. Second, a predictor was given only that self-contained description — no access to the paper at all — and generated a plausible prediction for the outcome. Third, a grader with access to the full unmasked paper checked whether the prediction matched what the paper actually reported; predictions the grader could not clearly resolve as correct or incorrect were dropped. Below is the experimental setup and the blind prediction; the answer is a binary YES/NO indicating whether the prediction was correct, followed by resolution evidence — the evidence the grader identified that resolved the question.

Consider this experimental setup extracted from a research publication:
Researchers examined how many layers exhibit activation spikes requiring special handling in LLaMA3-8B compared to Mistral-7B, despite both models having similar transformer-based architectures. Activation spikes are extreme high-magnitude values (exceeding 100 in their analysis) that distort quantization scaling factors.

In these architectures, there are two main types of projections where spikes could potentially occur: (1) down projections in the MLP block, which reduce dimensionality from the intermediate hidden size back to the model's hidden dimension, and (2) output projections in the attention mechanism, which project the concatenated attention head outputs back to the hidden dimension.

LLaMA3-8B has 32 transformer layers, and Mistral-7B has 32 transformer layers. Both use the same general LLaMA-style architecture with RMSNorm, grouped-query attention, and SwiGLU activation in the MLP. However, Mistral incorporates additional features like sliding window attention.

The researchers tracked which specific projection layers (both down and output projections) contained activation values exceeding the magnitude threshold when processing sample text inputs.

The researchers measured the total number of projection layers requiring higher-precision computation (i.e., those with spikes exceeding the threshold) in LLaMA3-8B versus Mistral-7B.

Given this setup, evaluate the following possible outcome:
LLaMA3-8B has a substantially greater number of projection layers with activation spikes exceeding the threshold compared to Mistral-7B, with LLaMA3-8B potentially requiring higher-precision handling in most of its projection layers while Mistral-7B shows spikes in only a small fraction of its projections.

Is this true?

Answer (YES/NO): NO